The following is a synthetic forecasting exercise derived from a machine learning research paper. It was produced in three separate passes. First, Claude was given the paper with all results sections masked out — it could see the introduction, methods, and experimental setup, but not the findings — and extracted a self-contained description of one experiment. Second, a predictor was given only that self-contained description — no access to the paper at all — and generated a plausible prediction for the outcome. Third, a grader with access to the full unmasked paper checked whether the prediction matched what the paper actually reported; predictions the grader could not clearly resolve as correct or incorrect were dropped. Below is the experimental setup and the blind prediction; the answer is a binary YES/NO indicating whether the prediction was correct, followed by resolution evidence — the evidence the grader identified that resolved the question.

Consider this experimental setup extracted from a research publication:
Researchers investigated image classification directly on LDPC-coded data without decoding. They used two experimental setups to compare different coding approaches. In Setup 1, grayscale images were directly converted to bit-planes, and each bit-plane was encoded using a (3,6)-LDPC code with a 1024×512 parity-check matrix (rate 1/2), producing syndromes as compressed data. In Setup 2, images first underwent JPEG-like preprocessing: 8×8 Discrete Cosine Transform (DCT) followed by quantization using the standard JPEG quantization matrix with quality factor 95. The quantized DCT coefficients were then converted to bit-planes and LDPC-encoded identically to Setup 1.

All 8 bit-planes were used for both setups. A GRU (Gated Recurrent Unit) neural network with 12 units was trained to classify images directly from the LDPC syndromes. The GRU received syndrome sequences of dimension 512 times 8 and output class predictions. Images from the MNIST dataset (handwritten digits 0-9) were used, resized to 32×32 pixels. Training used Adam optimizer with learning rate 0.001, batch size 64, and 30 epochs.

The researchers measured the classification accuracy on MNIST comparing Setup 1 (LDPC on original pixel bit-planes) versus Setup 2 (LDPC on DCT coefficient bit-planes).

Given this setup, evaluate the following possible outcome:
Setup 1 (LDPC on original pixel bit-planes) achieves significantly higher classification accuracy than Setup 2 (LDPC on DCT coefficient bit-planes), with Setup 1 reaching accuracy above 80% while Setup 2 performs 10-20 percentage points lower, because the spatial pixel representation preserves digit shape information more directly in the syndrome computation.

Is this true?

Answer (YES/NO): NO